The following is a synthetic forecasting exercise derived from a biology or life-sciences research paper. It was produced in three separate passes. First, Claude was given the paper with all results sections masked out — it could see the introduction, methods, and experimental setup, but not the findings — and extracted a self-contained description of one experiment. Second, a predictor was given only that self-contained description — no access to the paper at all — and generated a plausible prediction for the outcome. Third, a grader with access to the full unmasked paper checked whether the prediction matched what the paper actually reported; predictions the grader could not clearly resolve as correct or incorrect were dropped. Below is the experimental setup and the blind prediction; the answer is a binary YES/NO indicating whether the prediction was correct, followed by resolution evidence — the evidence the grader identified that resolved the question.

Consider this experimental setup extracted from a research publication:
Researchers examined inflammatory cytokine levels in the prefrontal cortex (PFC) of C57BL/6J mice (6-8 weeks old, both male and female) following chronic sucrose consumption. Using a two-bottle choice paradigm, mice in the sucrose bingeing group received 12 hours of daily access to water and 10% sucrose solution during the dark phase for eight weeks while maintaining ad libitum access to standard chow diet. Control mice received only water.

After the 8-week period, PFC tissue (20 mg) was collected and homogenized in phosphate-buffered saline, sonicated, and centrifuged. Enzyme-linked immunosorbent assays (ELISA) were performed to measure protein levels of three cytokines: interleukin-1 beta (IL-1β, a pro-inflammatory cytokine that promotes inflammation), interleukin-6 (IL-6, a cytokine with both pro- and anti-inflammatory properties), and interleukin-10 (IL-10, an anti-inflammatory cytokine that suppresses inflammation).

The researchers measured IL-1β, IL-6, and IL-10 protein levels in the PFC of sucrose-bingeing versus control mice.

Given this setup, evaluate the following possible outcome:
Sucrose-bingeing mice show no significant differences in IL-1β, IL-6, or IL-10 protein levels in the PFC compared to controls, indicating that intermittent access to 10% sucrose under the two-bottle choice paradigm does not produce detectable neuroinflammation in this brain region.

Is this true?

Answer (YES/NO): NO